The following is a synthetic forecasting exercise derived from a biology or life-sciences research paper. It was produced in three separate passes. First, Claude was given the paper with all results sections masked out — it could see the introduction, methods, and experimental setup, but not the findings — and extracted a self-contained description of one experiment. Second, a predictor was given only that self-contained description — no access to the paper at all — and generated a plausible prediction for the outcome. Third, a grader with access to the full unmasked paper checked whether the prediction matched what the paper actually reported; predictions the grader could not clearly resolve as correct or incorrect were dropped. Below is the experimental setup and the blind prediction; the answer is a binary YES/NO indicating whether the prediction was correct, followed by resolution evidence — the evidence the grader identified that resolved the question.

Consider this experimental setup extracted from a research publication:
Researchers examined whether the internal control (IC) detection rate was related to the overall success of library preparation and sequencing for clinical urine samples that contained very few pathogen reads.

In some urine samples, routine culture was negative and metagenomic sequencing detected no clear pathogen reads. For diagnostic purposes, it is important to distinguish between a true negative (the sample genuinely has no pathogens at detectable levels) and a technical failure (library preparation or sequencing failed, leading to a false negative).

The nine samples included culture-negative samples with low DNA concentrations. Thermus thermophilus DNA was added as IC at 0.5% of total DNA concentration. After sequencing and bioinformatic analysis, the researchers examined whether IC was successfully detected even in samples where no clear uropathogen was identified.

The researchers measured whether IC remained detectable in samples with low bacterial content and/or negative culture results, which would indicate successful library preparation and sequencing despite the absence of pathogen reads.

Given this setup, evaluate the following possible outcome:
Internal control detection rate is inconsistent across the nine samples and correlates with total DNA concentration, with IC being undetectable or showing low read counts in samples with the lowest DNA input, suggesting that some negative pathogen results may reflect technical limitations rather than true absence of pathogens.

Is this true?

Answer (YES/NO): NO